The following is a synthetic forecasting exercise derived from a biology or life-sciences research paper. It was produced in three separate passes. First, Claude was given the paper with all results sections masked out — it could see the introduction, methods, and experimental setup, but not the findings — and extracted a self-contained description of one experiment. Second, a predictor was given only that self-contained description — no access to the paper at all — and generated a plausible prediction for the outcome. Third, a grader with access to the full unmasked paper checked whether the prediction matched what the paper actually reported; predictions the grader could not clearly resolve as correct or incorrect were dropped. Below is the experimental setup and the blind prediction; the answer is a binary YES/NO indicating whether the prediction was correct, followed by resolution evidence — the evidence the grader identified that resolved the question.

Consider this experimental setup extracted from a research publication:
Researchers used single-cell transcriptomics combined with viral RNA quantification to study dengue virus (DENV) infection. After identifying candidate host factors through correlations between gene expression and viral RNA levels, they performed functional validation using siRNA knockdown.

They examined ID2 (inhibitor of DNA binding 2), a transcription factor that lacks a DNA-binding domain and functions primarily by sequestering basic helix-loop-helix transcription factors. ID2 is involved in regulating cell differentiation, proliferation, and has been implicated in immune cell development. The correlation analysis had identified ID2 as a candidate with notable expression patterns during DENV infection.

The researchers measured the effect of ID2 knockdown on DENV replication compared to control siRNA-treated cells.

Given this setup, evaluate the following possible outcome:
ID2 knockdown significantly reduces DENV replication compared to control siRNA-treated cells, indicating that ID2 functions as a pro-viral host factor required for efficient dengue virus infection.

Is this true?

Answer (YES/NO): NO